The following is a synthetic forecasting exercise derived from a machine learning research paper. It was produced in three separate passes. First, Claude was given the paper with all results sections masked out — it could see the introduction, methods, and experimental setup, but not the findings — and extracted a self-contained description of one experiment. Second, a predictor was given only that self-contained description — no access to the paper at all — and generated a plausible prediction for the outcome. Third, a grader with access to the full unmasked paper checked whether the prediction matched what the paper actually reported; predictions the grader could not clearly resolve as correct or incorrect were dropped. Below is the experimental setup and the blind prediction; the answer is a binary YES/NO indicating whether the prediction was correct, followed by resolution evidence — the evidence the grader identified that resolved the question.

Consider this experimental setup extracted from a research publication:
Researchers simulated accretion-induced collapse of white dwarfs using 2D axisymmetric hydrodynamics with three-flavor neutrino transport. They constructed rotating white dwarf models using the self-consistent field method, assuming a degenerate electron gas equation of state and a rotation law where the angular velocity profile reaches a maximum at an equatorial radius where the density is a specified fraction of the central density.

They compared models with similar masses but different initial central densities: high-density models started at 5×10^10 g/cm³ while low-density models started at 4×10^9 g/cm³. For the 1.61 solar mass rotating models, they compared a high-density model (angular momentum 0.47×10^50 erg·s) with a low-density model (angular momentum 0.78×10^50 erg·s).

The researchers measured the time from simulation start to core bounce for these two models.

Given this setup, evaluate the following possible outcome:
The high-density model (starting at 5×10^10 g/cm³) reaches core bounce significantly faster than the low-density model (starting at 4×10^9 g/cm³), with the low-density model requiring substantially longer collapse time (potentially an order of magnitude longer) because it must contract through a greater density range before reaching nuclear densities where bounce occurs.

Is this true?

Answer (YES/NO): YES